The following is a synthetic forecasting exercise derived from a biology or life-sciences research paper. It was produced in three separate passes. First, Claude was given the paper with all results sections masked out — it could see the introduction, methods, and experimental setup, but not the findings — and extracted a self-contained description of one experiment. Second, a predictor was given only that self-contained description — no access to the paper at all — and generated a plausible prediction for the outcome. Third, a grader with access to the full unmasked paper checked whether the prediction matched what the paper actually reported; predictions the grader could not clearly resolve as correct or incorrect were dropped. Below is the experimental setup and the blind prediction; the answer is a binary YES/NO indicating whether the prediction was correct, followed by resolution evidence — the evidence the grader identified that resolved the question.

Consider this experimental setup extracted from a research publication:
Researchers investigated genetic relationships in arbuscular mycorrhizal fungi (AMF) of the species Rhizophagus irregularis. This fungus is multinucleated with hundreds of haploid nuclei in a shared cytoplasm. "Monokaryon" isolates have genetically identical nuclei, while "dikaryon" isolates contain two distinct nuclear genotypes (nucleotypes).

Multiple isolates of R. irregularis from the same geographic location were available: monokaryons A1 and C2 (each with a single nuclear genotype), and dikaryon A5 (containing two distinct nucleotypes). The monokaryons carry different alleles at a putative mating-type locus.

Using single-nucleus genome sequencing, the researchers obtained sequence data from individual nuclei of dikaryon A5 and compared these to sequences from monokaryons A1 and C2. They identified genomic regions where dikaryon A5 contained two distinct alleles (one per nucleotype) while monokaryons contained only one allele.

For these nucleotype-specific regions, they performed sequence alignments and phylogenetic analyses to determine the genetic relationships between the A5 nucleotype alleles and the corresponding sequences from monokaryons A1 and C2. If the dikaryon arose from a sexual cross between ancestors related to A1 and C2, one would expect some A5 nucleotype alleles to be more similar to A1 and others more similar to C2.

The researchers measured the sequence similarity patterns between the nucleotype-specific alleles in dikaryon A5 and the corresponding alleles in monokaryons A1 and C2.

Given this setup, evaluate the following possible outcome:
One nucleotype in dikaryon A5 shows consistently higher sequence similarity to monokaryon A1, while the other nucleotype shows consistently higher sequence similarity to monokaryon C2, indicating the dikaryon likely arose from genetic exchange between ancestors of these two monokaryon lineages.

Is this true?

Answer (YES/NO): NO